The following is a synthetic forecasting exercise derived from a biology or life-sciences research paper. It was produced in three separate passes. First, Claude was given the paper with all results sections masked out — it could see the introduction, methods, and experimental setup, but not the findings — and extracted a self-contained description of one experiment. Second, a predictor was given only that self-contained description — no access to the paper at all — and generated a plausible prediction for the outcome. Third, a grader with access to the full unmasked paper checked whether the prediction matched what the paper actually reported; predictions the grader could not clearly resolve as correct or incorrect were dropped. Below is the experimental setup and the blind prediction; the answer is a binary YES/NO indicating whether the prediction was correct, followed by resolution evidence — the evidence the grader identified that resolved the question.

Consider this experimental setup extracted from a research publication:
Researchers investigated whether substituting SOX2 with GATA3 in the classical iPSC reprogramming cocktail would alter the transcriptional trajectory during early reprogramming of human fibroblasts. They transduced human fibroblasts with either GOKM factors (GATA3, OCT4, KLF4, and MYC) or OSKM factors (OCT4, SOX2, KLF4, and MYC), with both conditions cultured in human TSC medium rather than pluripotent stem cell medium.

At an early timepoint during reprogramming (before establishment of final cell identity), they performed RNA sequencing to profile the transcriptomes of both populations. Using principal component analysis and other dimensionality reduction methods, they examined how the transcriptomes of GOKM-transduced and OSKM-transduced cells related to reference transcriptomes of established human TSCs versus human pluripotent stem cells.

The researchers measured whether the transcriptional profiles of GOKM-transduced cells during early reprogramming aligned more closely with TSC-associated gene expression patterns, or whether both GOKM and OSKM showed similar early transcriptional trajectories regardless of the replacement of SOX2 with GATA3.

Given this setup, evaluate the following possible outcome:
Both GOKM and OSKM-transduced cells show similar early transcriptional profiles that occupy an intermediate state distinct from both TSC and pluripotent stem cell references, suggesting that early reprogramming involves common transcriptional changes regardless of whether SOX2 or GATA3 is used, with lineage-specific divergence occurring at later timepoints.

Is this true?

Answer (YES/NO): NO